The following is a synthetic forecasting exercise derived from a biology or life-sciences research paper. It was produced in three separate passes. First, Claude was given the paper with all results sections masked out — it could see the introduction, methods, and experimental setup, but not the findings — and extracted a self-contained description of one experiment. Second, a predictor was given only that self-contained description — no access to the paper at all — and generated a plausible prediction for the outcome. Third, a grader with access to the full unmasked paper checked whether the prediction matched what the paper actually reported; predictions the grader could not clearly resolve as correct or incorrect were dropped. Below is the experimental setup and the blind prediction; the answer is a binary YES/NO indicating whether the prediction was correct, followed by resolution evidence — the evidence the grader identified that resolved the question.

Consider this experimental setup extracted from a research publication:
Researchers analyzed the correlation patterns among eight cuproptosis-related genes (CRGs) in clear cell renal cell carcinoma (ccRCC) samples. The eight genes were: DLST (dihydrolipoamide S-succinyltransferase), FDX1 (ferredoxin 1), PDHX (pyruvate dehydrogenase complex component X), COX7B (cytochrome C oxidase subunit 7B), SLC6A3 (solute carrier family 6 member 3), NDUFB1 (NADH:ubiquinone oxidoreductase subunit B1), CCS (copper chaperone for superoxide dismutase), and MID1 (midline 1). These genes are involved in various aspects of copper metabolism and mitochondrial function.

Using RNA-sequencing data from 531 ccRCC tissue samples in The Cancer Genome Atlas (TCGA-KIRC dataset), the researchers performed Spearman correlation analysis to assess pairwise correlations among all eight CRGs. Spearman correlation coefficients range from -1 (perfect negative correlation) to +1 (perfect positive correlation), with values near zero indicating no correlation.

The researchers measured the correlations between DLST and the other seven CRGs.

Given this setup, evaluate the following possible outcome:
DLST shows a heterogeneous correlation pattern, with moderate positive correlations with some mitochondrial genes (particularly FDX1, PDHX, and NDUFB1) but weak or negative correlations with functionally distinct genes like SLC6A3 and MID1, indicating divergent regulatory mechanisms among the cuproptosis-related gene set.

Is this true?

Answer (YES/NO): NO